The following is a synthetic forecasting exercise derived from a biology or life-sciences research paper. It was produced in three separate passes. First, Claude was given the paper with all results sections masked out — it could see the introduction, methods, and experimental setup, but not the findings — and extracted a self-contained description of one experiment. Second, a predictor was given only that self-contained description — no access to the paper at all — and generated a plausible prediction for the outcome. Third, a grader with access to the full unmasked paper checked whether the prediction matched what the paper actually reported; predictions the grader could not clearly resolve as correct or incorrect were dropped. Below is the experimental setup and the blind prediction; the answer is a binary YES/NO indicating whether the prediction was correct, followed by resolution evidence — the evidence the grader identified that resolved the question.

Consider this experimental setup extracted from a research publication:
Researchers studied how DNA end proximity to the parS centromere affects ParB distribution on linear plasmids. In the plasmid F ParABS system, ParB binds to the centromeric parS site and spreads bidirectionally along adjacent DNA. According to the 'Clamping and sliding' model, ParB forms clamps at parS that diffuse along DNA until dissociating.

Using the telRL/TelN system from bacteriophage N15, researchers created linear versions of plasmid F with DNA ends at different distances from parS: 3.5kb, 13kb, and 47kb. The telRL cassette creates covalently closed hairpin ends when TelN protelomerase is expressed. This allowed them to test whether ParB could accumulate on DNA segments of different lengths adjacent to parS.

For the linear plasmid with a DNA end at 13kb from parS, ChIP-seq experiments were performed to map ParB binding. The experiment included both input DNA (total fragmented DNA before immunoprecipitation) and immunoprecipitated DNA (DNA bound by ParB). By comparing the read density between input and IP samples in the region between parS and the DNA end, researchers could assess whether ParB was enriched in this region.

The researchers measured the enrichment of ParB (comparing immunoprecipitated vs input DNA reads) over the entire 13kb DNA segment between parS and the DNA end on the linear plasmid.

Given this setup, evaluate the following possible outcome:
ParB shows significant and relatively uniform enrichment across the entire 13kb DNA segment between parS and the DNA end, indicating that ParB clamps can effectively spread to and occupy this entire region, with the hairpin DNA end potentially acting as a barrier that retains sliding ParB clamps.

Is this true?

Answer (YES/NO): NO